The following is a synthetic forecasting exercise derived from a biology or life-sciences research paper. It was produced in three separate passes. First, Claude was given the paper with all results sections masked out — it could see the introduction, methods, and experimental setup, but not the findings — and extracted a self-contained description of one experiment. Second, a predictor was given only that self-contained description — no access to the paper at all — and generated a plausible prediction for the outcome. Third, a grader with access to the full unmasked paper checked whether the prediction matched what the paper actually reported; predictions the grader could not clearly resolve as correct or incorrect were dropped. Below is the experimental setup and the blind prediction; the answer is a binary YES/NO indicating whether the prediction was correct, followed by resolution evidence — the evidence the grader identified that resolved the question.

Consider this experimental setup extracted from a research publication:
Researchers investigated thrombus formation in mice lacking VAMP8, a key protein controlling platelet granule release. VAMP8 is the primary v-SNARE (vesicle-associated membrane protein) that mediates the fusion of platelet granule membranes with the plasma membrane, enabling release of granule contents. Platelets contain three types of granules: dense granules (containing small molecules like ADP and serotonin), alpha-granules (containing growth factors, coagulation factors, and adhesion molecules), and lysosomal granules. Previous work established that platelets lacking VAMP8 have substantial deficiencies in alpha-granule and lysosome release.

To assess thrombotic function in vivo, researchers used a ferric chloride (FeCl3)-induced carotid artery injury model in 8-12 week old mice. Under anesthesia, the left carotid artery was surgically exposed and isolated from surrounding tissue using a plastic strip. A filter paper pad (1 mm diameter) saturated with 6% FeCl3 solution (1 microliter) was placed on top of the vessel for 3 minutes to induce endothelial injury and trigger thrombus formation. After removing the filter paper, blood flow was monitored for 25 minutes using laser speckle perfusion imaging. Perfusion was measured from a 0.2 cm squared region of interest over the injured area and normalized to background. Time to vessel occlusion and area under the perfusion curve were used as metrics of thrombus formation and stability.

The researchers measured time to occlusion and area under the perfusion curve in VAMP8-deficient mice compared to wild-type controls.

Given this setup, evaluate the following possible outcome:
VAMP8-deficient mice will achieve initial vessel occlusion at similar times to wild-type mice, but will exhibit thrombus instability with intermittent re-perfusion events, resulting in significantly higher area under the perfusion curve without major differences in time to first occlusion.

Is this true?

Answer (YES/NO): NO